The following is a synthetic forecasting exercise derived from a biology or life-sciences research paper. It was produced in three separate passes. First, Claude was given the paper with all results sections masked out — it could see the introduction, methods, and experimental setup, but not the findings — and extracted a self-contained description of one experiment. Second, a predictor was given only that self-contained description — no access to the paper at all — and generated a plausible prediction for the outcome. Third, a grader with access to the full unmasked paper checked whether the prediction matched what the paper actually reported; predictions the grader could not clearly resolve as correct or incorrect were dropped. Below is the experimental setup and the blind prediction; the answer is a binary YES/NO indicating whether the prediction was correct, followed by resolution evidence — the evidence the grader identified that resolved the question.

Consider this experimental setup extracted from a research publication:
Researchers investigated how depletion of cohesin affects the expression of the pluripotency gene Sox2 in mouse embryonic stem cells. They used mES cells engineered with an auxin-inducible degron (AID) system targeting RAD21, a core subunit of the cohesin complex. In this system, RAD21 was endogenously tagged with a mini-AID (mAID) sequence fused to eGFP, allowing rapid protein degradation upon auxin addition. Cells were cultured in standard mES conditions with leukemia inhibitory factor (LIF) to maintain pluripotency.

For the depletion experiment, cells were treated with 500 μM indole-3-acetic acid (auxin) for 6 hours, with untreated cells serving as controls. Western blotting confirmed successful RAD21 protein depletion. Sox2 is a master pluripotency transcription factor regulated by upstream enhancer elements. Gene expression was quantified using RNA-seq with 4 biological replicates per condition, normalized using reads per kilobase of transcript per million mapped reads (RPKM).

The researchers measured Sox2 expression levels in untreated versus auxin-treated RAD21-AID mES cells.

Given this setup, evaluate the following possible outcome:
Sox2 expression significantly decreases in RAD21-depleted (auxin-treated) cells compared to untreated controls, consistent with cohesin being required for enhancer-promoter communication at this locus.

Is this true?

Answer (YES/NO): YES